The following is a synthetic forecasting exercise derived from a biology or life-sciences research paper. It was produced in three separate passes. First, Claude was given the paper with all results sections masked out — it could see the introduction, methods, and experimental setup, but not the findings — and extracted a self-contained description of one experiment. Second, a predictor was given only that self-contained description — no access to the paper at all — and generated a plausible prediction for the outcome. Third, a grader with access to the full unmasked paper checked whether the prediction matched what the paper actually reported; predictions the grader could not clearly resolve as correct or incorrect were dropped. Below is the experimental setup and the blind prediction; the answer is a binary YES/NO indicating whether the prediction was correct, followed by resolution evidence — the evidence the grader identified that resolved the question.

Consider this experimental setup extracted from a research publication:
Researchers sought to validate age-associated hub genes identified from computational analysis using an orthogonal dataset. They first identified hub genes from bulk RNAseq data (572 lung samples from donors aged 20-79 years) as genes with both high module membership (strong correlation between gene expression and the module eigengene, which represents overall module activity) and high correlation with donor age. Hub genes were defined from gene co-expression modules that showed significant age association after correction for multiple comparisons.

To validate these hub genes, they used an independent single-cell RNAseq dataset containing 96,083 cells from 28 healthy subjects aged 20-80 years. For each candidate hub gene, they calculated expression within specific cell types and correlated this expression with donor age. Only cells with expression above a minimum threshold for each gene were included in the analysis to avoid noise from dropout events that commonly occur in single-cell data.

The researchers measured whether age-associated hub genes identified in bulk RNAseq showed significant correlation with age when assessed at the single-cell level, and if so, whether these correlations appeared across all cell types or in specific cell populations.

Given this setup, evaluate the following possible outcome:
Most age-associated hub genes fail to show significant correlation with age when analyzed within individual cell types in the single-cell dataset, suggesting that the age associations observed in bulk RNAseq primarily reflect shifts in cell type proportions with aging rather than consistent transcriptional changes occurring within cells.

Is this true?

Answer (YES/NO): NO